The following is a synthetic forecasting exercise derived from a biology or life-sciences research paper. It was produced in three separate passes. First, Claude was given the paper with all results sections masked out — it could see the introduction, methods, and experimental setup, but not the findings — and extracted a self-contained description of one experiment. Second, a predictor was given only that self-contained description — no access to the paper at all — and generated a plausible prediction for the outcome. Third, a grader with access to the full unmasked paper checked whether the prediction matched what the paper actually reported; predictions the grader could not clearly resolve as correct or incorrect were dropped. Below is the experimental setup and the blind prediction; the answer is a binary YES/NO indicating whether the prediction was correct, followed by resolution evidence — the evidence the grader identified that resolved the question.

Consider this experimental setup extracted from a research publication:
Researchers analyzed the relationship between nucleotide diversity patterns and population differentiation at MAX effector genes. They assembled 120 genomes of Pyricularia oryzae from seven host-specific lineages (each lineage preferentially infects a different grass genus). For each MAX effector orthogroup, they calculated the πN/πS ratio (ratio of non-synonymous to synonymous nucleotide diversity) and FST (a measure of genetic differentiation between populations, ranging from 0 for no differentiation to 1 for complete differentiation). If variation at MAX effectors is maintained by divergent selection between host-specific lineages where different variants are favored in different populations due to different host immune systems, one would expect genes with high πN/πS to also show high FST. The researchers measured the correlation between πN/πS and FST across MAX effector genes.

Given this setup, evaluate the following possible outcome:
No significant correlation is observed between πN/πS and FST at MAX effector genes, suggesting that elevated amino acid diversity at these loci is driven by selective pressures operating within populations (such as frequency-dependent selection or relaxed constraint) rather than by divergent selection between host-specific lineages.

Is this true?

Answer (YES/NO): NO